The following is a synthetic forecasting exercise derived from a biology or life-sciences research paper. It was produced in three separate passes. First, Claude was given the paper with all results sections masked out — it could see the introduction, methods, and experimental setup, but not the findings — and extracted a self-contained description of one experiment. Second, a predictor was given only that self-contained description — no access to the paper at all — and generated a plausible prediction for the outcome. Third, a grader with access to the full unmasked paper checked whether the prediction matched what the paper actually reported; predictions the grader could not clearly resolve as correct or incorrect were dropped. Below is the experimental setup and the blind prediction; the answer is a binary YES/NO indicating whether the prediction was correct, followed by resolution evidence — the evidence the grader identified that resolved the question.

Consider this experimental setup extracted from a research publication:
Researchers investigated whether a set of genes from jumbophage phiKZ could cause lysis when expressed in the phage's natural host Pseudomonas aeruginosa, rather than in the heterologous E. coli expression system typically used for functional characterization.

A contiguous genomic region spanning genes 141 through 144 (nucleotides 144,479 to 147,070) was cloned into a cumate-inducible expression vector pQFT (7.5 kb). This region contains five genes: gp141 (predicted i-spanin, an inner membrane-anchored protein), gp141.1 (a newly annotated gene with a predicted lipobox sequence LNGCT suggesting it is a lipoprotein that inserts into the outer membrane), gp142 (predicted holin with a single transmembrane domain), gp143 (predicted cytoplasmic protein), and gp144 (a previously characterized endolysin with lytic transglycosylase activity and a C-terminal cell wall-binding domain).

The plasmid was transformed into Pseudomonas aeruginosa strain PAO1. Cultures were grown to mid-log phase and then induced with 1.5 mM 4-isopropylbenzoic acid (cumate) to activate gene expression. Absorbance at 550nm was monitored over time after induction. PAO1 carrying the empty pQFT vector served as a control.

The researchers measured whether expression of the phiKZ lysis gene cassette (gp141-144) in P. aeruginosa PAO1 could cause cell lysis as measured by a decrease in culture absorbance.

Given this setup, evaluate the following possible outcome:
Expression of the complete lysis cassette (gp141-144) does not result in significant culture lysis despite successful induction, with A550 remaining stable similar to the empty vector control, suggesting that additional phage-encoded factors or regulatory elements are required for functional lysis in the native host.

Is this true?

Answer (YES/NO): NO